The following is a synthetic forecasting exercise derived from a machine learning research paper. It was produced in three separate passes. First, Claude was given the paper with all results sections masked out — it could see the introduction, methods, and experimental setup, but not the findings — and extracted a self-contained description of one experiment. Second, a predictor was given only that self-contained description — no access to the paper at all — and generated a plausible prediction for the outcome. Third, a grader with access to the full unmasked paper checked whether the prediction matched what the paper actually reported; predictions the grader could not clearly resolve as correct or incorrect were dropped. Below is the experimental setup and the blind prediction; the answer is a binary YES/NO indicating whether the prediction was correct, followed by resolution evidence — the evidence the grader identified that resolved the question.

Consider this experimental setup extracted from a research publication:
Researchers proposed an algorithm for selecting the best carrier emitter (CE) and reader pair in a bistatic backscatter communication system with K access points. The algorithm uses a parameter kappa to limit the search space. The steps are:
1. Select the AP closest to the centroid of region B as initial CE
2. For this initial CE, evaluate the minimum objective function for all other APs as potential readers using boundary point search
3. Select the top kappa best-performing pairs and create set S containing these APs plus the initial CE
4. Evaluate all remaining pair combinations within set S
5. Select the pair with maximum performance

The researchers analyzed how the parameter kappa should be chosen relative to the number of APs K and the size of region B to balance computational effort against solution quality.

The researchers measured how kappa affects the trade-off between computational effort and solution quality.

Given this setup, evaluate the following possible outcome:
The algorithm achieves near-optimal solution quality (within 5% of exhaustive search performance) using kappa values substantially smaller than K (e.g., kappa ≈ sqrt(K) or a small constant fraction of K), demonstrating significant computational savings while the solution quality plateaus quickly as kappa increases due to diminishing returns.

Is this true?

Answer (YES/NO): YES